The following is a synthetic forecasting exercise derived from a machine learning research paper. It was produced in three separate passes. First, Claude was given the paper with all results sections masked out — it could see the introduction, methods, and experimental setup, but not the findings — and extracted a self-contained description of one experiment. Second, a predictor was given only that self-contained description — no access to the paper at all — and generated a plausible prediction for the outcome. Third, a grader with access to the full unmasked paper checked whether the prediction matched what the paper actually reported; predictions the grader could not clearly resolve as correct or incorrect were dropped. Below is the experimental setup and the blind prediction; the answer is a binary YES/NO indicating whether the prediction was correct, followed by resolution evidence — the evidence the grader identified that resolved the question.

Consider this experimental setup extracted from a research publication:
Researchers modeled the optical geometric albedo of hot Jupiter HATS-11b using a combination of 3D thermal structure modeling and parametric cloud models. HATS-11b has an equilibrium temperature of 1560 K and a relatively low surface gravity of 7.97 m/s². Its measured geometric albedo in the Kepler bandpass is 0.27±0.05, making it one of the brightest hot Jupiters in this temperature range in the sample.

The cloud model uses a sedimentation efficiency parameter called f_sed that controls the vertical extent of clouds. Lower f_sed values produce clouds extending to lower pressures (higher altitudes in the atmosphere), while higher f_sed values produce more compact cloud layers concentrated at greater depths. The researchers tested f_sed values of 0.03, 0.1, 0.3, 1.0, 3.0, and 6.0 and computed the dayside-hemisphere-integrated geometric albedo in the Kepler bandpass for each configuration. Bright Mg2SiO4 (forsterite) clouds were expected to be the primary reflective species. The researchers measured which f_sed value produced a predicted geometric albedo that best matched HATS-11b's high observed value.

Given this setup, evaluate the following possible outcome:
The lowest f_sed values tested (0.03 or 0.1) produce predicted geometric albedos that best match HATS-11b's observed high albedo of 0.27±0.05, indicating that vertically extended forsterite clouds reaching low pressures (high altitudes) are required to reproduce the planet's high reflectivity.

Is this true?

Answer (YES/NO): NO